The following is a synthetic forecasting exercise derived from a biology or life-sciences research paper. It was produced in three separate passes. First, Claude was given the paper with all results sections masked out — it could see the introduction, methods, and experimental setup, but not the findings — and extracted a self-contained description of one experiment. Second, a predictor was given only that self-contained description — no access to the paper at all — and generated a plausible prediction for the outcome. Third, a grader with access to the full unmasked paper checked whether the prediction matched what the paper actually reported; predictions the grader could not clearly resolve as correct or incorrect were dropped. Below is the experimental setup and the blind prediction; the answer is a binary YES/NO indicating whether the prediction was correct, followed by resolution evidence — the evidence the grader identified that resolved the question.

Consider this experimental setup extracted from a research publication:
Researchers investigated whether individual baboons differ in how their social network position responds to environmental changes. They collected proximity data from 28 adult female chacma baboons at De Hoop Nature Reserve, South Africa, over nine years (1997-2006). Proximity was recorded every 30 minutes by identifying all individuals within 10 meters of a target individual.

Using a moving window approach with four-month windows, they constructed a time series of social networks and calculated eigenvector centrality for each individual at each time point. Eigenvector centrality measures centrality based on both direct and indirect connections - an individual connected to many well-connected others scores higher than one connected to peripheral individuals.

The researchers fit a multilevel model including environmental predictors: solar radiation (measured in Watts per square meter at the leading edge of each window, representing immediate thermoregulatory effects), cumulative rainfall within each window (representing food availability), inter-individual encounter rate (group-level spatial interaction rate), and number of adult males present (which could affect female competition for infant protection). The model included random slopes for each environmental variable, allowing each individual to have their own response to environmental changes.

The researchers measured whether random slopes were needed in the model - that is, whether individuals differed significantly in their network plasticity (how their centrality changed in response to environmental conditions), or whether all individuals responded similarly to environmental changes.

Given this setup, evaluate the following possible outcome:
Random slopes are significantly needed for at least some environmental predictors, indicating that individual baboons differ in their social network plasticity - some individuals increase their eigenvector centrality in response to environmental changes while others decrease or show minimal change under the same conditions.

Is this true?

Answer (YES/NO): YES